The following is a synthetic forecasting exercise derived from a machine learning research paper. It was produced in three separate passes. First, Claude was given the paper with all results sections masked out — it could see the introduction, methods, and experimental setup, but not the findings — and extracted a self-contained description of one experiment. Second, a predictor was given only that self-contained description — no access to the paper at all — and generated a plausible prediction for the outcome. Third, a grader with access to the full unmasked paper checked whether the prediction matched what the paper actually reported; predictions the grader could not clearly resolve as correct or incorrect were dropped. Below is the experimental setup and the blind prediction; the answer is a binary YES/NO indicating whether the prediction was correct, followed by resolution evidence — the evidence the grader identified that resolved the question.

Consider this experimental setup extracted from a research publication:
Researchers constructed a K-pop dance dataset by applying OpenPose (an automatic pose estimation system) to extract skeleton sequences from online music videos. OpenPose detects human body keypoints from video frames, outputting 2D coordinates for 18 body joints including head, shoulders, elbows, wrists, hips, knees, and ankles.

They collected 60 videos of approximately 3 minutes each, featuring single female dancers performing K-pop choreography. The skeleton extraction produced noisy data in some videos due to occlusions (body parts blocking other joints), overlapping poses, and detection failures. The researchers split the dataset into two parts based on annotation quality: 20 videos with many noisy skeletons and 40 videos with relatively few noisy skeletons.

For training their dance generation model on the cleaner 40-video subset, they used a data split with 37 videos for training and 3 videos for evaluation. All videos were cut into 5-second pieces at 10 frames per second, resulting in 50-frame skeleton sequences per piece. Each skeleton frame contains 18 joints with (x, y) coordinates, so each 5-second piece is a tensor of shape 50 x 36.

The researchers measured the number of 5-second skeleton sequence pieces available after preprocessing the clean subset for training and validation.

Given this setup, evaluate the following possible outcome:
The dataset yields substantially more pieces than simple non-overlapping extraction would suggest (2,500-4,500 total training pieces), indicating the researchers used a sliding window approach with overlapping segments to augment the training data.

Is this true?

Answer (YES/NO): NO